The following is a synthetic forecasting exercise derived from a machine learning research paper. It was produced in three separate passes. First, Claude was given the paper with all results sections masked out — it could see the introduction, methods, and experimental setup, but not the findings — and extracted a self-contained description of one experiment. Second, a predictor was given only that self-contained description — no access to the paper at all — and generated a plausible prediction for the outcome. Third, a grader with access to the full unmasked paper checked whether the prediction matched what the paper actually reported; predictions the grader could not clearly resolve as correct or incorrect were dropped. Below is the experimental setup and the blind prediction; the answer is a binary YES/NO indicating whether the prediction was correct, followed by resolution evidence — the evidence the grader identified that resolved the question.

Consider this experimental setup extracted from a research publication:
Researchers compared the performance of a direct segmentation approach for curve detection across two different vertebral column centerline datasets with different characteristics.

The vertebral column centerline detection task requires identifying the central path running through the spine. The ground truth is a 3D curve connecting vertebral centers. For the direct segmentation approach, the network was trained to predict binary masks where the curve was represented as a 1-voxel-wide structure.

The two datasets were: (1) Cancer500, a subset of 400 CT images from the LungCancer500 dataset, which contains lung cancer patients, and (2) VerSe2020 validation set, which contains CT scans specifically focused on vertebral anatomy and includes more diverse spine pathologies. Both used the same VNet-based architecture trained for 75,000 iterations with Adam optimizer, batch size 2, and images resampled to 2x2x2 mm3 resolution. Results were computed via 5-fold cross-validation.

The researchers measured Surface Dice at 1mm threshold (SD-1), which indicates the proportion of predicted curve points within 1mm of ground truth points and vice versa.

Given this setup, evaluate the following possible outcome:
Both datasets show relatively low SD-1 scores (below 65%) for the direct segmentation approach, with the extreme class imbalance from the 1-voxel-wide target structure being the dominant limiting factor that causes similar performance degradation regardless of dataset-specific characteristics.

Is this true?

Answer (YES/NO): NO